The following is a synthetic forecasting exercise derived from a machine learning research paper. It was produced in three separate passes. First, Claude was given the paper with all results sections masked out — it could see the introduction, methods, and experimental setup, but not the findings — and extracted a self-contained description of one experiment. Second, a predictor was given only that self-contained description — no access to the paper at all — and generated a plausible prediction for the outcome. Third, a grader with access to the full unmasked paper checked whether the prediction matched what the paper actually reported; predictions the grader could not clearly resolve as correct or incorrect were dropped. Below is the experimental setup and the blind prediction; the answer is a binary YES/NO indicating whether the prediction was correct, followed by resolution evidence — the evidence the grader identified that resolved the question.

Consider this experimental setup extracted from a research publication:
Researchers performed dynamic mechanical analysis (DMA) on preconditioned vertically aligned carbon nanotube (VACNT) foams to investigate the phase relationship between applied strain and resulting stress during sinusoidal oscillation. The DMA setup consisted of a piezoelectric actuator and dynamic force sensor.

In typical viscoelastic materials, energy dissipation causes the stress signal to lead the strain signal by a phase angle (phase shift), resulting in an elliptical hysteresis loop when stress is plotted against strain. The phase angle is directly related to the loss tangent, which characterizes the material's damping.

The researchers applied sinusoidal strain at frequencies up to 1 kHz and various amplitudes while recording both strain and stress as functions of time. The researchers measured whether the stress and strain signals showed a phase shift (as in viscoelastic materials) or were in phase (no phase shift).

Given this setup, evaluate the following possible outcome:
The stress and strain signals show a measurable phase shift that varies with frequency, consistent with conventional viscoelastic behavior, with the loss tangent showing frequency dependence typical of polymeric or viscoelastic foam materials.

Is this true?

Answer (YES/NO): NO